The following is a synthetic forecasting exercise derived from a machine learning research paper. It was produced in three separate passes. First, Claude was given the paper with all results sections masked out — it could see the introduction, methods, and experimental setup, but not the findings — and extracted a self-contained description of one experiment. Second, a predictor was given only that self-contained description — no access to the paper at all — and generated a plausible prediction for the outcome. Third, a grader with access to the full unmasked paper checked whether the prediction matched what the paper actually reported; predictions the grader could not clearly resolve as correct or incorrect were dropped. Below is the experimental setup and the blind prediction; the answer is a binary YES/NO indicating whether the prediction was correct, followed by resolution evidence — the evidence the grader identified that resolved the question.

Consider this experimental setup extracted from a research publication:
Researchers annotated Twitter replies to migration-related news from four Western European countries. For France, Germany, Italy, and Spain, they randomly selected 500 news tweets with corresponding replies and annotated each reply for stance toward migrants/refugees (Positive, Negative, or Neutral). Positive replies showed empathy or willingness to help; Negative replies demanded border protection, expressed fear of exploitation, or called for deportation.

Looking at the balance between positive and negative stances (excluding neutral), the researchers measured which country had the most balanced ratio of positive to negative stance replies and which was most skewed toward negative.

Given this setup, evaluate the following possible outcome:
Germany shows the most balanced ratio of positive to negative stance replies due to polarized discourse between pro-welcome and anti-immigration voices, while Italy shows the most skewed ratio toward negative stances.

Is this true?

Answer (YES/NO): NO